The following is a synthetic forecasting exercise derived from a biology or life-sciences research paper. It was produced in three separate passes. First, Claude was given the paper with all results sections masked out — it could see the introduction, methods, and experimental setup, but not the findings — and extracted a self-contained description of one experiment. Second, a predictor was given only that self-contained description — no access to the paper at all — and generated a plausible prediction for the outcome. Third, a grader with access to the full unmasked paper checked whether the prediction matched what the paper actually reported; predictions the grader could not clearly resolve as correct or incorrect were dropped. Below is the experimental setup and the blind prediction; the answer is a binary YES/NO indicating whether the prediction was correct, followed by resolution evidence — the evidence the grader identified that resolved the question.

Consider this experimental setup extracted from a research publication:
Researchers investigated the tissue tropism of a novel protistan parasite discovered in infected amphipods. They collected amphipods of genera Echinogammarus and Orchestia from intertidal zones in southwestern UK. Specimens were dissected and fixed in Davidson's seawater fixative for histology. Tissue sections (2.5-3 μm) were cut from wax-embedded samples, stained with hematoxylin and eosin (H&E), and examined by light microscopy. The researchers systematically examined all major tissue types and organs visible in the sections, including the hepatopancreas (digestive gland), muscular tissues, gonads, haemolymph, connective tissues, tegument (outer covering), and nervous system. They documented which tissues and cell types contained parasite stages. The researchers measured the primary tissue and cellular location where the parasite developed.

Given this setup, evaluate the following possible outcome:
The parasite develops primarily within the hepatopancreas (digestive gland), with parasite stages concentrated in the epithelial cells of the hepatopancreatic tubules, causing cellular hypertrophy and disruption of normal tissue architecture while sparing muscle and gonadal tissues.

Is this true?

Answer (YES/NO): NO